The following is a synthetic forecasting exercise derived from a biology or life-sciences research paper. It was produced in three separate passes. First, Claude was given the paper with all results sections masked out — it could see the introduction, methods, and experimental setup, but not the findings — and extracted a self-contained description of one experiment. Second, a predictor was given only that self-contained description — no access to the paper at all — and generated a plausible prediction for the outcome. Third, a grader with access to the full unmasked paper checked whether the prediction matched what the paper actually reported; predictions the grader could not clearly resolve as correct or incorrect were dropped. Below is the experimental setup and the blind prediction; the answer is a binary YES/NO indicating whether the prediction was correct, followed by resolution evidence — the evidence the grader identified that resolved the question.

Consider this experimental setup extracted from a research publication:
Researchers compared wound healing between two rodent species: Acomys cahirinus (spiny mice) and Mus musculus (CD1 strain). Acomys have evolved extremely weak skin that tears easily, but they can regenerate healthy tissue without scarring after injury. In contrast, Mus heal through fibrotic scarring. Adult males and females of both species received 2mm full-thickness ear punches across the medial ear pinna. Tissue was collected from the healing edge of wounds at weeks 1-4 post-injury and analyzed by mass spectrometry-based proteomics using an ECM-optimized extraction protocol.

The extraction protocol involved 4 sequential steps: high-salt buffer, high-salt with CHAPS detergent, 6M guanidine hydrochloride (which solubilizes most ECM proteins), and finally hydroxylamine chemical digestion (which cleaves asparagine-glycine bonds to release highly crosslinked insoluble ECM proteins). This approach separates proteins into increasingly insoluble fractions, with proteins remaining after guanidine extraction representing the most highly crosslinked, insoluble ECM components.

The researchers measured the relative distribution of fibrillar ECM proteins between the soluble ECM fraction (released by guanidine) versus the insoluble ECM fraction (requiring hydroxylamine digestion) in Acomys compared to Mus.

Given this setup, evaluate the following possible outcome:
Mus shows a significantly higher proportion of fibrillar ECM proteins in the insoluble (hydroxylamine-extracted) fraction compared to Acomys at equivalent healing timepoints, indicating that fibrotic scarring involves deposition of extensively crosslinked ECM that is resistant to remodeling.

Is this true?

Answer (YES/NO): NO